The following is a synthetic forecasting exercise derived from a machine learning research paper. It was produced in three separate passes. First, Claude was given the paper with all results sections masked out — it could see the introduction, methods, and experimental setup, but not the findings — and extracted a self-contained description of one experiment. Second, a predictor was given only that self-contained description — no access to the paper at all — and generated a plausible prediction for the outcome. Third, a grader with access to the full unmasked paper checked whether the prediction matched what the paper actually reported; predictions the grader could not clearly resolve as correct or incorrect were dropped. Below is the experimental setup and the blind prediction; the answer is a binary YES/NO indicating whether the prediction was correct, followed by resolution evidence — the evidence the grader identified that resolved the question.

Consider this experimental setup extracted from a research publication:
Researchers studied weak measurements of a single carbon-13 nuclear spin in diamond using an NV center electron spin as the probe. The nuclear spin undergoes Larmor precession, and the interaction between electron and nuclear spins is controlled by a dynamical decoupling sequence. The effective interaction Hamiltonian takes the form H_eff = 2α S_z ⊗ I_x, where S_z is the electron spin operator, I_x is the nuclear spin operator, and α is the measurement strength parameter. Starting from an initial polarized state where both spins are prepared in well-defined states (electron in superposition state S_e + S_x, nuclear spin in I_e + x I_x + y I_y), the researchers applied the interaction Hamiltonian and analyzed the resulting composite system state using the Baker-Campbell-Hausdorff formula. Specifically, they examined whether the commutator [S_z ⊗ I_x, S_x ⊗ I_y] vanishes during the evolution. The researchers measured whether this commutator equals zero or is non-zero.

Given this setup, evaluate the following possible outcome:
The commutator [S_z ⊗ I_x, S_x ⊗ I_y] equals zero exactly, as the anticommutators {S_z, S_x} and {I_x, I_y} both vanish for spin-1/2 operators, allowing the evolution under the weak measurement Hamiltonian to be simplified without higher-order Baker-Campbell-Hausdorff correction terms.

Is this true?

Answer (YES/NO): NO